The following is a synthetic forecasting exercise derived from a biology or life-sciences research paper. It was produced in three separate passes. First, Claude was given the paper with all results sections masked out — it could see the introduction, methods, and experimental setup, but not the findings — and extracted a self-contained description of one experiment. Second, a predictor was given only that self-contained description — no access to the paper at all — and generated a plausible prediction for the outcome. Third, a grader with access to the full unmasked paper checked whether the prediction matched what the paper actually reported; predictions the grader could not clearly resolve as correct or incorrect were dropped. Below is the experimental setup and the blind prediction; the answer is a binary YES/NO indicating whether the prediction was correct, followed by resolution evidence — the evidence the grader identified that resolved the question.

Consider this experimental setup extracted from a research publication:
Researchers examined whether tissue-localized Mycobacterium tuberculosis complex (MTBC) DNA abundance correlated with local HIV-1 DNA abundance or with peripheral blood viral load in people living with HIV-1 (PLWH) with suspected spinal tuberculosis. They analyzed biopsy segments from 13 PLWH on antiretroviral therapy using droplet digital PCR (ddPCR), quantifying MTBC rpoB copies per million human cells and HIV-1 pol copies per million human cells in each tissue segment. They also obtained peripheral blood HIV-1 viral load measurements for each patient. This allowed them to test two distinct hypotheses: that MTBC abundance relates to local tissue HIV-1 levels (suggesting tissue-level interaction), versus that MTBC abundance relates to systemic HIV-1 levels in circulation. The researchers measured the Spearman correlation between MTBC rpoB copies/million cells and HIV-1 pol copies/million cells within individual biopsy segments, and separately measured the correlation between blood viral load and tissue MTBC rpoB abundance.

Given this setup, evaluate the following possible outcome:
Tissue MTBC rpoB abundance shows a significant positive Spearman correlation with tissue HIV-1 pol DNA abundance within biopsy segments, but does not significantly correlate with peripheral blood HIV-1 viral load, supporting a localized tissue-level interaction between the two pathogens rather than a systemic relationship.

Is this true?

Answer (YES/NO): YES